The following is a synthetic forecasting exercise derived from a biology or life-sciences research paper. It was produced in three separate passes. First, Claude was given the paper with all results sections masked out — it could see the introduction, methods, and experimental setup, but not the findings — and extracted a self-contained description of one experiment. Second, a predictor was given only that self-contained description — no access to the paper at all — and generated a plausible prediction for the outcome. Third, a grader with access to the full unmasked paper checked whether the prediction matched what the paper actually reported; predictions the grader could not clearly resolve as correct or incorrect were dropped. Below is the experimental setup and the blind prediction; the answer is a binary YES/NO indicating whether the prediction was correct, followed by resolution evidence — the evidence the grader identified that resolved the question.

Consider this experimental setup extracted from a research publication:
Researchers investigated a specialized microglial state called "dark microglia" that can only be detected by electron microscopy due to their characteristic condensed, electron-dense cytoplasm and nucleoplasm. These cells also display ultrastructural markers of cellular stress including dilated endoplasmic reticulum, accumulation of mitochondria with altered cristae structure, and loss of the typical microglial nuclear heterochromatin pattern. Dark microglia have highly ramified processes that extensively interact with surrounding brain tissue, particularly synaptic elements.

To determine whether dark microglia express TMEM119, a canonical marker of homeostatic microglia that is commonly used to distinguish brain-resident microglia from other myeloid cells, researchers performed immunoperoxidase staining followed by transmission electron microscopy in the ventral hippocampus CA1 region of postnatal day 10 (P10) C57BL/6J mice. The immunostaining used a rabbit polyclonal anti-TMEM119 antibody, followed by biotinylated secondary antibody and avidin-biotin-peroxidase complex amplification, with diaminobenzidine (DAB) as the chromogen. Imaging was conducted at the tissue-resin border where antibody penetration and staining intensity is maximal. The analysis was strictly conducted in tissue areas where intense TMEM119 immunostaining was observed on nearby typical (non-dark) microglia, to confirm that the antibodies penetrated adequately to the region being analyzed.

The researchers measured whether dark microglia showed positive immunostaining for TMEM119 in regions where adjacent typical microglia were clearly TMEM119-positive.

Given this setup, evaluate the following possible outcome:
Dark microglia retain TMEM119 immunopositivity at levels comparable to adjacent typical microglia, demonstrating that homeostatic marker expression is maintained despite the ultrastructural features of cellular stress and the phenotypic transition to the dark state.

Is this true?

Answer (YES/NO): NO